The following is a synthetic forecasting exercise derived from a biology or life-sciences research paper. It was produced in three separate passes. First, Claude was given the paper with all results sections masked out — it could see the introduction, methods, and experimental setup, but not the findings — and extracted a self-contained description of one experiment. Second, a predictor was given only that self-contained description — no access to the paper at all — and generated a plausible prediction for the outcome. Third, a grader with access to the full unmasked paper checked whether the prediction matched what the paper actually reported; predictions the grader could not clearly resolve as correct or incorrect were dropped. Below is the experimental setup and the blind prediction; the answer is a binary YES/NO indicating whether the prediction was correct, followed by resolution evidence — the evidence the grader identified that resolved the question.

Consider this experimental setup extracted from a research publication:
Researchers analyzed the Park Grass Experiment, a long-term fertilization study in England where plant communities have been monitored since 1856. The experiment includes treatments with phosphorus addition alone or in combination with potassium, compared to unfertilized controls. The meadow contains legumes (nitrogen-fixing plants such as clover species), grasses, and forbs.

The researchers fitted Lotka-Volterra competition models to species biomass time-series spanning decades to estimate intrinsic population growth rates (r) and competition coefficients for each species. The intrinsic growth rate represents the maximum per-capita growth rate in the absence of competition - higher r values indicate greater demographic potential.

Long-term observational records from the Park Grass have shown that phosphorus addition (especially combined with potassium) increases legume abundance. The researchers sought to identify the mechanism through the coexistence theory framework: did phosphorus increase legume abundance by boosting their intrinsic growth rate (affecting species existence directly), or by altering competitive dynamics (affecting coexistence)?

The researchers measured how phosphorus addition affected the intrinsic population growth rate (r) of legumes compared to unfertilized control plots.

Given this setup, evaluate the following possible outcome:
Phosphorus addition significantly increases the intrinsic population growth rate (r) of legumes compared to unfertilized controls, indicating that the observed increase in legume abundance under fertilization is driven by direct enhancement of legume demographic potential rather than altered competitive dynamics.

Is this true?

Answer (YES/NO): YES